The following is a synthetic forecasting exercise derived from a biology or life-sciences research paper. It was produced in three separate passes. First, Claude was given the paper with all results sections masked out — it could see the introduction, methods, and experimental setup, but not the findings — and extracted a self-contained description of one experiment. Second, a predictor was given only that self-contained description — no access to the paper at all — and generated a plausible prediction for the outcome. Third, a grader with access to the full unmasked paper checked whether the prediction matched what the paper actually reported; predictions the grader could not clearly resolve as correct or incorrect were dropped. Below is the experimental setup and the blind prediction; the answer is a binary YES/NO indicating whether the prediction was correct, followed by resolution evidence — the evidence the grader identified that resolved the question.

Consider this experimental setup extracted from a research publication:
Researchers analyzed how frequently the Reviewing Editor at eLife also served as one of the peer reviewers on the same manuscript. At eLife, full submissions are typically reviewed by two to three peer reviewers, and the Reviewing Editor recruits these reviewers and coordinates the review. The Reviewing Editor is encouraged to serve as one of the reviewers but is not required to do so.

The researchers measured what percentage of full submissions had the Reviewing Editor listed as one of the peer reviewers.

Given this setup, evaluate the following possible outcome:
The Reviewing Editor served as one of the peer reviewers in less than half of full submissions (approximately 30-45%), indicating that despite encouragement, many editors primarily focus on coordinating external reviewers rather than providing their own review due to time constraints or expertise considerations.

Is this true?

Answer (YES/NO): NO